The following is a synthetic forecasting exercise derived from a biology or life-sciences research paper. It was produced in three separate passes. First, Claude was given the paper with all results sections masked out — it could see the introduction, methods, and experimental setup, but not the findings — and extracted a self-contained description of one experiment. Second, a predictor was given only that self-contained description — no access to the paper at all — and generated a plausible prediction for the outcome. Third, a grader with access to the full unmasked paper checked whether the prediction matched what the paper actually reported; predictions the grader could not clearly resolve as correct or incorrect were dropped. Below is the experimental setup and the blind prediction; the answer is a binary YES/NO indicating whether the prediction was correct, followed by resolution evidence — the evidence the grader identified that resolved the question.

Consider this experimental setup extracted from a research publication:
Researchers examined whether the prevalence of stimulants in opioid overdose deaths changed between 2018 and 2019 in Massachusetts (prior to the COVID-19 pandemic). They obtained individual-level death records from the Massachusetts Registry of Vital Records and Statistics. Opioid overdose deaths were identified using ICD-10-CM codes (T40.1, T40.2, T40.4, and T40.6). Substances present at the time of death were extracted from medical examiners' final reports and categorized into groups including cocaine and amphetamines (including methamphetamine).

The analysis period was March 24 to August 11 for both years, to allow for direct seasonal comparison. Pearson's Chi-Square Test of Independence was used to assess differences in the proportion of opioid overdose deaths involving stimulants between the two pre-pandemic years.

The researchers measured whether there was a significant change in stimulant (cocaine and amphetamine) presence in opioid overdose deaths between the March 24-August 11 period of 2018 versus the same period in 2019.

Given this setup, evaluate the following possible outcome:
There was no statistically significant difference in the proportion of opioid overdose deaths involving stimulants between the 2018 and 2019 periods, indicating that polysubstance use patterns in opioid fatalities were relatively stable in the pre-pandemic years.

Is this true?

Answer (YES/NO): YES